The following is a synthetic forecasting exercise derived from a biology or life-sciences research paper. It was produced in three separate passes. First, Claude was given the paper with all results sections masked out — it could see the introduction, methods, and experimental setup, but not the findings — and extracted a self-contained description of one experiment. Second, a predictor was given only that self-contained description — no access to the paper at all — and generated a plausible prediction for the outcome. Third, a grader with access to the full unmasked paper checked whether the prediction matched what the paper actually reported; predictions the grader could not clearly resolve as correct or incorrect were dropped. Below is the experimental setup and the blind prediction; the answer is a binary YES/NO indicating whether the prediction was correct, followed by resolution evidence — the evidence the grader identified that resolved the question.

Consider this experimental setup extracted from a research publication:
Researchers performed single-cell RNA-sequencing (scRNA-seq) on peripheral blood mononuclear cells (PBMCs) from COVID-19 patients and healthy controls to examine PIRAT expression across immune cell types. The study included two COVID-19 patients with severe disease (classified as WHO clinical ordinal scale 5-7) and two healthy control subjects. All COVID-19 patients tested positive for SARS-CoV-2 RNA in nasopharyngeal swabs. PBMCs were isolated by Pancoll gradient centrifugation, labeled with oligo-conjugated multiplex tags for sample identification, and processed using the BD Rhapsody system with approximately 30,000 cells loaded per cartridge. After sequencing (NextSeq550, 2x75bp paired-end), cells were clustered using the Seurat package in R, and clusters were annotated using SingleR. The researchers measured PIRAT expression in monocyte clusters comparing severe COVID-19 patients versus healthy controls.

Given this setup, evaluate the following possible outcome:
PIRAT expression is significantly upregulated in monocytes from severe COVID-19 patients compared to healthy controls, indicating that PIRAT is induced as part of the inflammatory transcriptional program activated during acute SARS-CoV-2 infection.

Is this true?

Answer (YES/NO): NO